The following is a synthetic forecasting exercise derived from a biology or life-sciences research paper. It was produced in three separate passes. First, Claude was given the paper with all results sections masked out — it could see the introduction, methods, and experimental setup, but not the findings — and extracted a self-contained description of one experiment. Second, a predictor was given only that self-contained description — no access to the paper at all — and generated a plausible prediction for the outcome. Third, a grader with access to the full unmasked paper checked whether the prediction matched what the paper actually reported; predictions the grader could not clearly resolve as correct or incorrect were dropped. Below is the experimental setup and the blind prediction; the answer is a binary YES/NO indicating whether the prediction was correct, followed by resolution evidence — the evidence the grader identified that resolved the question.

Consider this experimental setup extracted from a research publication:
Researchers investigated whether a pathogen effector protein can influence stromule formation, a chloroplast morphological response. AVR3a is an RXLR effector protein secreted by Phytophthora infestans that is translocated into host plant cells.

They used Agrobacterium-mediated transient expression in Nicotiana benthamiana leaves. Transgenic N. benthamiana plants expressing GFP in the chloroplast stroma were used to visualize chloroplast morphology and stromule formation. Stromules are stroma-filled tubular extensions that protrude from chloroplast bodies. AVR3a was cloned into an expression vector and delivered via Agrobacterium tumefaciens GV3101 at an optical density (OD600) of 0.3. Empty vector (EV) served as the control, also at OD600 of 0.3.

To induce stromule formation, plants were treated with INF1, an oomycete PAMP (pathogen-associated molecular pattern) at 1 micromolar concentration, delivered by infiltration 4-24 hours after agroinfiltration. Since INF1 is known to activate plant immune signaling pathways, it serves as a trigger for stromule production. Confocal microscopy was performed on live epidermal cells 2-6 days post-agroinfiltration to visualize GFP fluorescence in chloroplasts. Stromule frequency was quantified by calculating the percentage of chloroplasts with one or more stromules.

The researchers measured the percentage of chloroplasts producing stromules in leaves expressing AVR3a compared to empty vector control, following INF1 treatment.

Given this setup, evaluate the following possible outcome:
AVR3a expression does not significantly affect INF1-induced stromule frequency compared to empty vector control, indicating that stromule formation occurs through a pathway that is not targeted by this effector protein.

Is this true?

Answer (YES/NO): NO